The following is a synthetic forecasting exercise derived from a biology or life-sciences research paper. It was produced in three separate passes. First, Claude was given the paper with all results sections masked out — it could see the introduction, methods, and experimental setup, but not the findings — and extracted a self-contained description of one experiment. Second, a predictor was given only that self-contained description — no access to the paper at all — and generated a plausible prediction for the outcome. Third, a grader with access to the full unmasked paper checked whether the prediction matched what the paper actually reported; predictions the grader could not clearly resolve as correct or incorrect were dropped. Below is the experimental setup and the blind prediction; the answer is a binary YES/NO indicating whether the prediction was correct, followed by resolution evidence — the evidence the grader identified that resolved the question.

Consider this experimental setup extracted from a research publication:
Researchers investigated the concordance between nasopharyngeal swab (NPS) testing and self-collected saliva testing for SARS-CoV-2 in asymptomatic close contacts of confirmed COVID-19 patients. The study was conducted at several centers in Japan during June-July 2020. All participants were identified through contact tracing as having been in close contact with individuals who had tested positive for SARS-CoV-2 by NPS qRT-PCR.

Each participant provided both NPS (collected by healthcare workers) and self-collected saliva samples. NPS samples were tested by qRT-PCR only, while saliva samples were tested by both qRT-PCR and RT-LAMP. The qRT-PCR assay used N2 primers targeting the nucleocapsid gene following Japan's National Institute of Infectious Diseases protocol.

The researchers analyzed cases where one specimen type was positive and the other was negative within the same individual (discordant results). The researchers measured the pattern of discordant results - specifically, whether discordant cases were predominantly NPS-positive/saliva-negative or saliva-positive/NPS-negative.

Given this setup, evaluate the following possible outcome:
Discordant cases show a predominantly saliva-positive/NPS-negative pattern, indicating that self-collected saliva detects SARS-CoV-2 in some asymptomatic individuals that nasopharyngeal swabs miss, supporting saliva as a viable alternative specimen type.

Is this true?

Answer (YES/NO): YES